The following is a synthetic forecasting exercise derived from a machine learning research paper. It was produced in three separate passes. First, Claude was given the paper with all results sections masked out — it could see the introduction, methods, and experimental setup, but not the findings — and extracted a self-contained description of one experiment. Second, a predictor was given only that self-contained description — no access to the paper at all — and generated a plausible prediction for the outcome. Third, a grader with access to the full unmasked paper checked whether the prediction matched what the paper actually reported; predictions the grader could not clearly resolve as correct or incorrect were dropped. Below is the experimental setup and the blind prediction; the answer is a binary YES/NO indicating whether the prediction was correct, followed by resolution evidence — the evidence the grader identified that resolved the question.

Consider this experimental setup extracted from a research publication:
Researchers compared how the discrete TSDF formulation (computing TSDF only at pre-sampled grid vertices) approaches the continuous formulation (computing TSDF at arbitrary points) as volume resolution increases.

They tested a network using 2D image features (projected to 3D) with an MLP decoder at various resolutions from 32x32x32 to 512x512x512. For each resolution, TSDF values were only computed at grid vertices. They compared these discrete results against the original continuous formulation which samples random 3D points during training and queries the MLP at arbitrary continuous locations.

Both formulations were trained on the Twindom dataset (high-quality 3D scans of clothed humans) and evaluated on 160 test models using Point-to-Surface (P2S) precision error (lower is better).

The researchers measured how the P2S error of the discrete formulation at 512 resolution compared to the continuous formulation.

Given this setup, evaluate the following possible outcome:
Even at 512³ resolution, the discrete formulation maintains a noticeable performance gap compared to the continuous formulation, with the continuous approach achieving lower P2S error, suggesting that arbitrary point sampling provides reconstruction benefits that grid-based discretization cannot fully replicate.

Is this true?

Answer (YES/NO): NO